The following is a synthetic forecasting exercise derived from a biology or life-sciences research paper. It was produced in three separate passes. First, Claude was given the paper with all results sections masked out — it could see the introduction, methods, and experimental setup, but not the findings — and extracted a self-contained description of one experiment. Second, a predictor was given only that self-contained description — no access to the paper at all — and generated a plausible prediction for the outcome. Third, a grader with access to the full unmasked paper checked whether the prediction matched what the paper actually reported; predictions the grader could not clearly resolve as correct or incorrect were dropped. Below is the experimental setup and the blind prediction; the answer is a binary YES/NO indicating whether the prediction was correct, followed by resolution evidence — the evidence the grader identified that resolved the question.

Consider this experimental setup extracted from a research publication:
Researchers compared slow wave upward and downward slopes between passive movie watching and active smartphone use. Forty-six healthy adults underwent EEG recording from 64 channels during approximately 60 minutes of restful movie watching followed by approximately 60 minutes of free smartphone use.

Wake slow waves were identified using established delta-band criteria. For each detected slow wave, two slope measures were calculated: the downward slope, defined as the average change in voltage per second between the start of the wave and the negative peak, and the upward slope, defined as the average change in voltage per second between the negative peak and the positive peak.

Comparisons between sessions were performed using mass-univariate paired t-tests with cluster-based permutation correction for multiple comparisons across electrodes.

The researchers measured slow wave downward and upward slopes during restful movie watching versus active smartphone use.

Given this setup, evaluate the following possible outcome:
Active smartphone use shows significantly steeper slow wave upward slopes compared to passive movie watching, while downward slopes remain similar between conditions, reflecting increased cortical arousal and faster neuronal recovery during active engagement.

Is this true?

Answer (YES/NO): NO